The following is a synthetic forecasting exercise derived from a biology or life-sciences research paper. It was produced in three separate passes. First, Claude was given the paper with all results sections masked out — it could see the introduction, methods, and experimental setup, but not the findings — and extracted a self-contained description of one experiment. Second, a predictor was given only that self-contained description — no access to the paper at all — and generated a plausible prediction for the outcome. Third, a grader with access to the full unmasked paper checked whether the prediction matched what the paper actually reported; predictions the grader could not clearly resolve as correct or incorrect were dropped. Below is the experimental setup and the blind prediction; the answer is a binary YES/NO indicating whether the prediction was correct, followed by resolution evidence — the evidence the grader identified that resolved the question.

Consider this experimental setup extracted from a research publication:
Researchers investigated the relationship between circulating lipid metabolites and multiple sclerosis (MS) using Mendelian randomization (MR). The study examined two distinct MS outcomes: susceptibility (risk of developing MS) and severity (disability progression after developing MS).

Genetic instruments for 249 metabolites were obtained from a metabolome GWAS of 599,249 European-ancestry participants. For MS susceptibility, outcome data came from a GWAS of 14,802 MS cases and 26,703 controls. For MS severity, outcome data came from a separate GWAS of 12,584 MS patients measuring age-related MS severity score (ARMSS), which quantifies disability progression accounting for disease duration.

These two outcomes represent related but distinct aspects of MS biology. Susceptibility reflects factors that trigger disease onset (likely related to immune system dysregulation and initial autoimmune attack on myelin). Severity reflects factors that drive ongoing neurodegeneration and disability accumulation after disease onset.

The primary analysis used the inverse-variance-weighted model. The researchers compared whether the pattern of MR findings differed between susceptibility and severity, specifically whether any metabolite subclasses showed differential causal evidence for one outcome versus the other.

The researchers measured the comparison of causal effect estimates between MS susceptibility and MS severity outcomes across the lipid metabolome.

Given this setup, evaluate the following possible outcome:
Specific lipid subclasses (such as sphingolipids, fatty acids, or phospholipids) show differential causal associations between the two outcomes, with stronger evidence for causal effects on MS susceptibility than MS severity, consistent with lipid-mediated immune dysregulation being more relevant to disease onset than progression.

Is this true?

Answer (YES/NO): NO